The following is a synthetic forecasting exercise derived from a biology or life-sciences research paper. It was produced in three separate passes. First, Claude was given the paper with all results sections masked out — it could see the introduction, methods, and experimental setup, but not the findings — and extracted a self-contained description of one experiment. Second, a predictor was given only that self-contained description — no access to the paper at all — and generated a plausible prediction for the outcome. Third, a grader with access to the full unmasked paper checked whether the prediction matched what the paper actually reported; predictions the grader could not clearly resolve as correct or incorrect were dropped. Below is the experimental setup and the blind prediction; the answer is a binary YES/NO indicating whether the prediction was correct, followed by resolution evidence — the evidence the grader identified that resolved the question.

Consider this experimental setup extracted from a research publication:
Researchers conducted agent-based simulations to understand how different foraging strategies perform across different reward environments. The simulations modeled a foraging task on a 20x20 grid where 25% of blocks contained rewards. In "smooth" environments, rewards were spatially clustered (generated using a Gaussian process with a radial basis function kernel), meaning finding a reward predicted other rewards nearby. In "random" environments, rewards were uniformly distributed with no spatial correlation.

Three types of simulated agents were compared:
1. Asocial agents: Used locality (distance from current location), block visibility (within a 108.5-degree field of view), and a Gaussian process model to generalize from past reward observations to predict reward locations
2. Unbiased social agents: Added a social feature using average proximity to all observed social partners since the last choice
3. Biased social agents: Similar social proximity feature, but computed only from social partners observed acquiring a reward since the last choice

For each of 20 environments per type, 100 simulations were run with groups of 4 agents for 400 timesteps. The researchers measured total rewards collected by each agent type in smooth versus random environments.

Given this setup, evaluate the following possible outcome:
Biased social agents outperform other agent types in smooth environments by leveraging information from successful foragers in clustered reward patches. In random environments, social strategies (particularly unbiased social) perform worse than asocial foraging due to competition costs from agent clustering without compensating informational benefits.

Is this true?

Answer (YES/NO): YES